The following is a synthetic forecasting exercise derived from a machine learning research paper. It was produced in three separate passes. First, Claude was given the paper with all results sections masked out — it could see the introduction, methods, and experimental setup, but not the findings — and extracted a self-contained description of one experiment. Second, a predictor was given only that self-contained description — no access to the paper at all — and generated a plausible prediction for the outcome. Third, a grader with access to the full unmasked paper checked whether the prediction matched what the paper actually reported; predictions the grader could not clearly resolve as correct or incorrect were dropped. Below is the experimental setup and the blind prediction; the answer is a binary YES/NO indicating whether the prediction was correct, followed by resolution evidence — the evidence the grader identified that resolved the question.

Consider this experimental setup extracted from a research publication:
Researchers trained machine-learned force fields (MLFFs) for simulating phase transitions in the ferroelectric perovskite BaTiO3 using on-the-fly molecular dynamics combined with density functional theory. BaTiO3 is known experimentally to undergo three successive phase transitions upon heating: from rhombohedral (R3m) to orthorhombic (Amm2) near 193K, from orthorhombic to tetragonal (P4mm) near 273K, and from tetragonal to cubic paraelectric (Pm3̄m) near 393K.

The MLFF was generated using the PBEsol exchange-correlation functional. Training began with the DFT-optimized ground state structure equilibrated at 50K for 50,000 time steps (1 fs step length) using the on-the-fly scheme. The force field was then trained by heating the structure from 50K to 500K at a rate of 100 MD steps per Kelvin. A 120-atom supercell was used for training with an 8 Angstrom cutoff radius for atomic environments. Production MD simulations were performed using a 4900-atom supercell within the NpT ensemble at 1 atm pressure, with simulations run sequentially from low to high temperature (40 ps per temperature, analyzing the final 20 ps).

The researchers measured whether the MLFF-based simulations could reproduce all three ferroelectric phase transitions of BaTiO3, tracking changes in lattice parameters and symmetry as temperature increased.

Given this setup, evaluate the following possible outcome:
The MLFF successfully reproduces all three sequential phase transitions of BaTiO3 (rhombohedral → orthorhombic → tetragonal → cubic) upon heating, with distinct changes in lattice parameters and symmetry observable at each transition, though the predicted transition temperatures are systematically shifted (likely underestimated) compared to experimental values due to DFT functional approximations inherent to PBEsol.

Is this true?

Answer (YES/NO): YES